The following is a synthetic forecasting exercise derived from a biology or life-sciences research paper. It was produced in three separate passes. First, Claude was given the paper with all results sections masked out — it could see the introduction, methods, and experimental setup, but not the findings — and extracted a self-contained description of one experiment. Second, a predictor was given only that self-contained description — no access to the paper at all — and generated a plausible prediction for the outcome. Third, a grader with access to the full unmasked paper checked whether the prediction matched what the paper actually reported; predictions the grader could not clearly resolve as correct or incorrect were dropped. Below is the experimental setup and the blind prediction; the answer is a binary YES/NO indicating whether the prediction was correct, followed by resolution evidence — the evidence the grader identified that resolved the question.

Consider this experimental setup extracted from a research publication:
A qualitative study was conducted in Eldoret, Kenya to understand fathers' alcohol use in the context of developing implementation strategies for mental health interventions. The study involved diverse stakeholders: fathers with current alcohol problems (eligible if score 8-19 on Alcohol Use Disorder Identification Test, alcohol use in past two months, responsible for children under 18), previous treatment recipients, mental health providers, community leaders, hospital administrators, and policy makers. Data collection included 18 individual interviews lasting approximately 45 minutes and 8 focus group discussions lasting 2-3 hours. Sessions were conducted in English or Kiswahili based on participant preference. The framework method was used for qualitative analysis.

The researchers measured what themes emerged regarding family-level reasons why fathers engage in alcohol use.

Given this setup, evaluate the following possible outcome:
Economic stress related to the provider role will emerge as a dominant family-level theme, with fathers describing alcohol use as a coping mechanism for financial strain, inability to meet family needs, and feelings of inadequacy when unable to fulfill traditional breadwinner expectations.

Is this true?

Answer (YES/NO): NO